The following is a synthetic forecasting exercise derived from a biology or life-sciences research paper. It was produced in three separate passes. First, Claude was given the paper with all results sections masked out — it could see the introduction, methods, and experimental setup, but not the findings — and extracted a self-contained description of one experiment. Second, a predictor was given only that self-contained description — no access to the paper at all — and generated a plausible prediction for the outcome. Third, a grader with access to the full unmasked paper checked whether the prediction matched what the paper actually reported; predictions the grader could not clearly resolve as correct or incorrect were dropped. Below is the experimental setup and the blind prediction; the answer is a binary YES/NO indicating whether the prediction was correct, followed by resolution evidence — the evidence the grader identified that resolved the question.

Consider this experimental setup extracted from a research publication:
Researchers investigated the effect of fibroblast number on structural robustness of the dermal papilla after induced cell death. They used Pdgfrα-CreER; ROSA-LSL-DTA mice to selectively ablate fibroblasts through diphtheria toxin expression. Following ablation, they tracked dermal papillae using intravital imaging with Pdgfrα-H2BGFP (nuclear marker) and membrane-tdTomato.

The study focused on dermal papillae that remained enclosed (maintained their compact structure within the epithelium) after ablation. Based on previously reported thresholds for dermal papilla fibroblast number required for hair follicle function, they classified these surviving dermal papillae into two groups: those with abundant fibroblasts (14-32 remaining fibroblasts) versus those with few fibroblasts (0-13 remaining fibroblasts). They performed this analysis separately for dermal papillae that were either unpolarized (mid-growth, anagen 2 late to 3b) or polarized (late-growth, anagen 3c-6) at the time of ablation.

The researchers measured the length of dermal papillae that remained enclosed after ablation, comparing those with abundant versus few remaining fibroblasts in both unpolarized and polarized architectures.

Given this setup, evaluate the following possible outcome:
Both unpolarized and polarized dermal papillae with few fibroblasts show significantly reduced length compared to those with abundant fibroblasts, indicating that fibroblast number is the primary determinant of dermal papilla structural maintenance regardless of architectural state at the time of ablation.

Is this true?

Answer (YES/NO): NO